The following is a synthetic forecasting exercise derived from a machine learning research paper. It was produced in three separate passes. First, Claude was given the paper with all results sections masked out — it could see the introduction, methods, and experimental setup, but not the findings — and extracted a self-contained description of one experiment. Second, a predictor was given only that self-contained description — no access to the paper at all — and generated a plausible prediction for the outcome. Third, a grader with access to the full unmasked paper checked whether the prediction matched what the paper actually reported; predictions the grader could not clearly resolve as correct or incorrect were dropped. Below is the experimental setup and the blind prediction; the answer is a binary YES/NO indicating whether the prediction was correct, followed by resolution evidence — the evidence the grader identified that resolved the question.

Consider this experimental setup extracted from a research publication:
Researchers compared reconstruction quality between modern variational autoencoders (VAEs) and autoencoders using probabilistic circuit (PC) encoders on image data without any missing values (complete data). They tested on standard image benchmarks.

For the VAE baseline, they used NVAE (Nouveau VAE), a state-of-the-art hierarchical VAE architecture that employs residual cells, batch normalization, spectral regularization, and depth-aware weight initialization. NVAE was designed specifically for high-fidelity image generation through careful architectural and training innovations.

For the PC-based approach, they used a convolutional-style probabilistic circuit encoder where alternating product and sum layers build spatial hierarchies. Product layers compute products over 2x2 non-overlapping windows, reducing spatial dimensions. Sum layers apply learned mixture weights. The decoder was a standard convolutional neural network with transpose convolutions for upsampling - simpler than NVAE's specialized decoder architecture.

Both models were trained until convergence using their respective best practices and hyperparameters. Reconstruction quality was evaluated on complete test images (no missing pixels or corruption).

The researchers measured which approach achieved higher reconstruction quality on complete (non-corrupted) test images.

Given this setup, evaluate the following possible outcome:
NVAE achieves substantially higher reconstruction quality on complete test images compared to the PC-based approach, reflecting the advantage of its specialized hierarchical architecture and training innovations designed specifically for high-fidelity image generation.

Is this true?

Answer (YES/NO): YES